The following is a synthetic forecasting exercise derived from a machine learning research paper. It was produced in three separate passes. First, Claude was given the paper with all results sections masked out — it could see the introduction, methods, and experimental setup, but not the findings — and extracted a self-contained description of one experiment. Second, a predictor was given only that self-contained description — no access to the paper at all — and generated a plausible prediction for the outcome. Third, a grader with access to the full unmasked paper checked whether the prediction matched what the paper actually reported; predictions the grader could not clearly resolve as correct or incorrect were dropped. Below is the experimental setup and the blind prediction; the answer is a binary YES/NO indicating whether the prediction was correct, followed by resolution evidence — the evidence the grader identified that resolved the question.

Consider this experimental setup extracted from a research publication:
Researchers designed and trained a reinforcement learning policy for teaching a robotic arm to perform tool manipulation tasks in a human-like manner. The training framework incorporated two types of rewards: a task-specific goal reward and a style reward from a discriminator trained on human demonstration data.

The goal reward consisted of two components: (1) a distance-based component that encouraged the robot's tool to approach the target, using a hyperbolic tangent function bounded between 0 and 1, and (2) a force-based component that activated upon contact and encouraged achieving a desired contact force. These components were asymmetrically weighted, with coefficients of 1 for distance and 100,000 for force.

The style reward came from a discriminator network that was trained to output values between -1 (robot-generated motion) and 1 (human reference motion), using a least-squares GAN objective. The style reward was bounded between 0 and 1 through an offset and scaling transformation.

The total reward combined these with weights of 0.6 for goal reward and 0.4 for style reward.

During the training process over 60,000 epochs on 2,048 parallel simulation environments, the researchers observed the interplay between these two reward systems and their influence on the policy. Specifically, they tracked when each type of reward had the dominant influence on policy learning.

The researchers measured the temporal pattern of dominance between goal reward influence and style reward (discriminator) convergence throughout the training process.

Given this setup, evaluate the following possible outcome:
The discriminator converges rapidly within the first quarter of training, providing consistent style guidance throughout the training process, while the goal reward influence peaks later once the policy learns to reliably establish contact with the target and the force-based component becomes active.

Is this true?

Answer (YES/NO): NO